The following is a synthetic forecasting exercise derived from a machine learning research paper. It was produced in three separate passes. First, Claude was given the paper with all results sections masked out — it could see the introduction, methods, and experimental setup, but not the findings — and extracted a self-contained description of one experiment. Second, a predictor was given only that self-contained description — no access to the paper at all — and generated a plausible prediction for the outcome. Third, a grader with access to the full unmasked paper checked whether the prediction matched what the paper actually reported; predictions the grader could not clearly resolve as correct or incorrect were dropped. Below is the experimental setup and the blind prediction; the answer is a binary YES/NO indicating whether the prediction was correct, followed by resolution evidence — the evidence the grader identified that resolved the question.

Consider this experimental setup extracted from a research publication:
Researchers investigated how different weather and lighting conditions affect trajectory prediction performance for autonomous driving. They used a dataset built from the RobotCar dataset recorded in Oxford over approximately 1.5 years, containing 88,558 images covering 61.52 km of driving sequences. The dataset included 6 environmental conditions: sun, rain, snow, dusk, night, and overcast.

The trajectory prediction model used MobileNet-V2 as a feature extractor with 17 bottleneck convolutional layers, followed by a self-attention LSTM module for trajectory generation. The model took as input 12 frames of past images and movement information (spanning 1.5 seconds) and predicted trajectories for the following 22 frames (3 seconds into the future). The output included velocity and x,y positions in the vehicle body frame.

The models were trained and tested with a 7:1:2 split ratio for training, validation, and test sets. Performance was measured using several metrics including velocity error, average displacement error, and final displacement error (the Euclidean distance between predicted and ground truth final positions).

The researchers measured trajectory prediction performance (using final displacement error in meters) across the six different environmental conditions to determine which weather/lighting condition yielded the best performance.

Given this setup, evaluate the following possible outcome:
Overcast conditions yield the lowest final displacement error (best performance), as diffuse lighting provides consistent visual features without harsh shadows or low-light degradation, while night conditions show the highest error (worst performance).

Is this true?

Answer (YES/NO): NO